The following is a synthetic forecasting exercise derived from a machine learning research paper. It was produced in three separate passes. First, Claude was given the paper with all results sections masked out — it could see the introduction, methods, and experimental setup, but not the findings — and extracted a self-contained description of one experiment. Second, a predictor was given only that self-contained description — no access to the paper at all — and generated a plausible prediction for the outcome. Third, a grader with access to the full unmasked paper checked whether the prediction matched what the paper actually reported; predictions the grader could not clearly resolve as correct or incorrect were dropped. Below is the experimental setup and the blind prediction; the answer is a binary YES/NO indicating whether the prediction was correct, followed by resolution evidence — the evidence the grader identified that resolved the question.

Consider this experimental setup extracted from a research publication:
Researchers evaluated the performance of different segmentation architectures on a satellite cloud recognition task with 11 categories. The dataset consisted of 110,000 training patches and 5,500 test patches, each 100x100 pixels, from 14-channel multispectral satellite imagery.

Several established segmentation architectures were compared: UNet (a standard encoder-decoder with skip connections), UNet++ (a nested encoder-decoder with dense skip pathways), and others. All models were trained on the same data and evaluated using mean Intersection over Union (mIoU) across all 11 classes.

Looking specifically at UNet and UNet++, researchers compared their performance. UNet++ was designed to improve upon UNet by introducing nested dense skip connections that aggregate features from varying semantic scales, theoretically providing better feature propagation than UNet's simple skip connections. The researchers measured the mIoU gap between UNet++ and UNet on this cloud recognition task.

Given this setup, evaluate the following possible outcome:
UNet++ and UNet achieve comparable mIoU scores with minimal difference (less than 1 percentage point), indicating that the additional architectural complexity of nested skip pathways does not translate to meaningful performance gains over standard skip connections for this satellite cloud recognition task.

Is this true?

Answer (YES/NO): YES